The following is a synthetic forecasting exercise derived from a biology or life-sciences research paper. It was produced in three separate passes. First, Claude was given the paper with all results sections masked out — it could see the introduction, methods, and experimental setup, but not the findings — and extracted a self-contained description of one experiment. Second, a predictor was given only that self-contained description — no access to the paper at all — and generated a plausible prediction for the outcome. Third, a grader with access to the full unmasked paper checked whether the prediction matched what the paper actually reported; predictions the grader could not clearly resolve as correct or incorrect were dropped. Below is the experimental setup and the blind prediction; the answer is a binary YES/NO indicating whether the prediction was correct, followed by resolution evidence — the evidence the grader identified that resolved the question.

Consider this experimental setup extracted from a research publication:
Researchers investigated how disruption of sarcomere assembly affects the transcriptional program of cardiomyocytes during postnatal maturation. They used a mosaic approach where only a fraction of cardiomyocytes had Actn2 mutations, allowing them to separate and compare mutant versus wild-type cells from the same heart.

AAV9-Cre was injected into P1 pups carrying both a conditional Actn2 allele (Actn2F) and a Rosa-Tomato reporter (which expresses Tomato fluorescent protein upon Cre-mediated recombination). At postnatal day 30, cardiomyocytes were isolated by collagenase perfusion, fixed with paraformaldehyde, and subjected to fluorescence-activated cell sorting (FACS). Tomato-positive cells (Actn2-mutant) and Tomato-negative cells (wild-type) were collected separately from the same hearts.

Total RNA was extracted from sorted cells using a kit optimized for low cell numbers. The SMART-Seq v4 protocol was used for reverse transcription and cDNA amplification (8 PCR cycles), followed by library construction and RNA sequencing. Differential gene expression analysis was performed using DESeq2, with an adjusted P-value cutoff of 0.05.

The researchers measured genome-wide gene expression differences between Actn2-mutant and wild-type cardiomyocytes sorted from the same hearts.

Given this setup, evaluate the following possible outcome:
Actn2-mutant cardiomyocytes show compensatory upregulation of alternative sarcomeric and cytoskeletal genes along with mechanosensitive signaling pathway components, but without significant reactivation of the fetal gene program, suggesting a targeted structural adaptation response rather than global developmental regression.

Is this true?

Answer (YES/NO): NO